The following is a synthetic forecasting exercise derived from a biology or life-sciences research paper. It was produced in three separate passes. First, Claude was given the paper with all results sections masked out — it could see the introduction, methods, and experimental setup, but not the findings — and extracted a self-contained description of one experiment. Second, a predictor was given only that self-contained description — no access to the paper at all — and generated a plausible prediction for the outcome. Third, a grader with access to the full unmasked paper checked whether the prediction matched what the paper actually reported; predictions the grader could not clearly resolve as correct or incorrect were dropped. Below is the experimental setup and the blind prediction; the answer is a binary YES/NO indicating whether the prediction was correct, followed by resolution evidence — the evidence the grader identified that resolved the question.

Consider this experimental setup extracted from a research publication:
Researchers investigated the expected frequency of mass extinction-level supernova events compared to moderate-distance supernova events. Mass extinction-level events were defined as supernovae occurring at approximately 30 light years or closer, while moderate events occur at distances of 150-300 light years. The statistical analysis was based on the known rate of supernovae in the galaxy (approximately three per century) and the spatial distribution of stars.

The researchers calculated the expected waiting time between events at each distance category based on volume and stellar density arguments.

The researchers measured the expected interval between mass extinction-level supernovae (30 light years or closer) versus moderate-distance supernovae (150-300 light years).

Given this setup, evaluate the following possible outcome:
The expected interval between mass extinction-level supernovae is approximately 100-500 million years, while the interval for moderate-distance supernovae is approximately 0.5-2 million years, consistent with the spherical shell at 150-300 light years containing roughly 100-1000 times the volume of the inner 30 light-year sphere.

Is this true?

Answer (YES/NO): NO